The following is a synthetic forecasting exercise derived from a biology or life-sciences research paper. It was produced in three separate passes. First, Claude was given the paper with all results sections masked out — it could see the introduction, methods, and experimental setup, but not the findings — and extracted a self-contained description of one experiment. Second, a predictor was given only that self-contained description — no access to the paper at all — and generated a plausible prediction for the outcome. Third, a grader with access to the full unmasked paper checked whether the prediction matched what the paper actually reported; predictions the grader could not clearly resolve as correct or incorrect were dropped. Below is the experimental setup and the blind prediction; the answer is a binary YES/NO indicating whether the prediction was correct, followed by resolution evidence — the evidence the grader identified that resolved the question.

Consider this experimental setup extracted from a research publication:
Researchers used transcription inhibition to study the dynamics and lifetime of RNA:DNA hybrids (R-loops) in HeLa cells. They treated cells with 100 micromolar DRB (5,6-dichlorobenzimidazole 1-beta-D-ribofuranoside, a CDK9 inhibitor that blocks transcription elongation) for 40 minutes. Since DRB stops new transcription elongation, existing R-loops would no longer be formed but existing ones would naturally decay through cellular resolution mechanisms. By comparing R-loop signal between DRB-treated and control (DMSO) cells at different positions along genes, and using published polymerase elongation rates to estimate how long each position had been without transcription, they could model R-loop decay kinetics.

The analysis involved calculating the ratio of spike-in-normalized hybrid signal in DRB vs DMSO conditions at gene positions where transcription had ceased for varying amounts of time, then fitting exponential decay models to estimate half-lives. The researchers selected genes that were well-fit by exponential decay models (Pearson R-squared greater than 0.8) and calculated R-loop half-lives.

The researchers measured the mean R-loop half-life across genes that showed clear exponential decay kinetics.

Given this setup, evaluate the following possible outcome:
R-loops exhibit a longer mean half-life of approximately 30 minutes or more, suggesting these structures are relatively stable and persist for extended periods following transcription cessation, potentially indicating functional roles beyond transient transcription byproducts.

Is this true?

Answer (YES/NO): NO